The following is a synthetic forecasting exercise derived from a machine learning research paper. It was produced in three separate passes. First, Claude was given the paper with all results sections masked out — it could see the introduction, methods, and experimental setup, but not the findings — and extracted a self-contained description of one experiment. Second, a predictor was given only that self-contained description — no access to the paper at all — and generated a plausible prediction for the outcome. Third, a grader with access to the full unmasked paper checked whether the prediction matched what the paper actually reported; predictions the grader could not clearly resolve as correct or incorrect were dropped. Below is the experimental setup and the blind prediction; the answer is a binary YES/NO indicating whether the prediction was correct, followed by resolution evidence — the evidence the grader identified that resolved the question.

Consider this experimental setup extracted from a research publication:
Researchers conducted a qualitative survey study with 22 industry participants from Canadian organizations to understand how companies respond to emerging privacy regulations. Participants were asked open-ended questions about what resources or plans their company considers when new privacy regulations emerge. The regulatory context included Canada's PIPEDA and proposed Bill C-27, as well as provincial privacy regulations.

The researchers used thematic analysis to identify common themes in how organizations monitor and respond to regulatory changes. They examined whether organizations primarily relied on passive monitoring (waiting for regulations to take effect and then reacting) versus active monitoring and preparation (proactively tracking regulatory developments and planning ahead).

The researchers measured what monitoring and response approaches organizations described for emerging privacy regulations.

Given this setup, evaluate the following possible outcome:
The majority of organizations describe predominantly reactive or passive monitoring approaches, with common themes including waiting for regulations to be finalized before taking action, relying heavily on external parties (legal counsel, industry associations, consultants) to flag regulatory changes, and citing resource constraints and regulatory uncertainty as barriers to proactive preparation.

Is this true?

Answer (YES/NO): NO